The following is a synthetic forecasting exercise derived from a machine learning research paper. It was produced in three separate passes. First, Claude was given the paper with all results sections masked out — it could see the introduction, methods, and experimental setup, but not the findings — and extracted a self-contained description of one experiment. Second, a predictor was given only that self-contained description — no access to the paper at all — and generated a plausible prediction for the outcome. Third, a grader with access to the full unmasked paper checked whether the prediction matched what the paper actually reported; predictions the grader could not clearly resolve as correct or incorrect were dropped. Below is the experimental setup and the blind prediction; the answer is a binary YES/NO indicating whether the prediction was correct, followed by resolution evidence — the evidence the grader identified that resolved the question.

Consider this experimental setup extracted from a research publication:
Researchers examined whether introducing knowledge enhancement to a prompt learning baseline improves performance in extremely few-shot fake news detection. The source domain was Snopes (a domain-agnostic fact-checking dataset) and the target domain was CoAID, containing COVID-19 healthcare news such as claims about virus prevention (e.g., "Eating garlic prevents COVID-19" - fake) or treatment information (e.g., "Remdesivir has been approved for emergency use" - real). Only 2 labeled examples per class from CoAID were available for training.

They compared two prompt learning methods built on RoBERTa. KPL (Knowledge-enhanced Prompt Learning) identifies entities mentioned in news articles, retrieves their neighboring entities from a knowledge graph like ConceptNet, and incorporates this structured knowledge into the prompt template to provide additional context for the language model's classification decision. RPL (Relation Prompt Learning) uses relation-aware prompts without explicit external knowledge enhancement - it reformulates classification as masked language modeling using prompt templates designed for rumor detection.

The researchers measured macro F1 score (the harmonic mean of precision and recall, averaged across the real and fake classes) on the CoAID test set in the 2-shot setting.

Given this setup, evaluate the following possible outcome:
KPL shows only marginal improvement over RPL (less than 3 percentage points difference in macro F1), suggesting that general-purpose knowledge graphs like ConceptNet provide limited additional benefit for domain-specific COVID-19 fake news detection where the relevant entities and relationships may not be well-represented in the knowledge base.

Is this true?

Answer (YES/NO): NO